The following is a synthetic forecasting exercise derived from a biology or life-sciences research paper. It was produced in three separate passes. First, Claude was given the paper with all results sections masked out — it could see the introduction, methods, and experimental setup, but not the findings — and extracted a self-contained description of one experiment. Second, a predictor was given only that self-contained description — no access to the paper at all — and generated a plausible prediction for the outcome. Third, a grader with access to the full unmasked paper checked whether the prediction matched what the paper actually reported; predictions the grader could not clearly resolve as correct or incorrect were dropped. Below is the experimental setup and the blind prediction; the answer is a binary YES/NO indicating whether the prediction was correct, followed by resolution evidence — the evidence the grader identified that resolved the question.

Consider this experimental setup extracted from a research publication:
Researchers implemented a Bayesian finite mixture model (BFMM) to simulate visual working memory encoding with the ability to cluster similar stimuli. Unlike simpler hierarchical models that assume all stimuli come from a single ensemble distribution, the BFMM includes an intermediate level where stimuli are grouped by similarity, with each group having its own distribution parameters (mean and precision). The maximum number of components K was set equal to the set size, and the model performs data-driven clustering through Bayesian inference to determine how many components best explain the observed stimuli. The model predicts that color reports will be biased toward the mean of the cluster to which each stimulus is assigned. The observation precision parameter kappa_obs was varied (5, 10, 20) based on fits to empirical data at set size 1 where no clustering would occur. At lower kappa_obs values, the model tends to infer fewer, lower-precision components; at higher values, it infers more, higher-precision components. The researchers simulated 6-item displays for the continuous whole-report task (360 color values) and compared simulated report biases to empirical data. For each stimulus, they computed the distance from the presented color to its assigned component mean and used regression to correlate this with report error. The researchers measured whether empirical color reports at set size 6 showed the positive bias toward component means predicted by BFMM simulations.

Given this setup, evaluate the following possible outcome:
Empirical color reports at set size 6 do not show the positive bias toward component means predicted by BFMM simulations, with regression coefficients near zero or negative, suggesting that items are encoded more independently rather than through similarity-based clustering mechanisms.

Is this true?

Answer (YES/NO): YES